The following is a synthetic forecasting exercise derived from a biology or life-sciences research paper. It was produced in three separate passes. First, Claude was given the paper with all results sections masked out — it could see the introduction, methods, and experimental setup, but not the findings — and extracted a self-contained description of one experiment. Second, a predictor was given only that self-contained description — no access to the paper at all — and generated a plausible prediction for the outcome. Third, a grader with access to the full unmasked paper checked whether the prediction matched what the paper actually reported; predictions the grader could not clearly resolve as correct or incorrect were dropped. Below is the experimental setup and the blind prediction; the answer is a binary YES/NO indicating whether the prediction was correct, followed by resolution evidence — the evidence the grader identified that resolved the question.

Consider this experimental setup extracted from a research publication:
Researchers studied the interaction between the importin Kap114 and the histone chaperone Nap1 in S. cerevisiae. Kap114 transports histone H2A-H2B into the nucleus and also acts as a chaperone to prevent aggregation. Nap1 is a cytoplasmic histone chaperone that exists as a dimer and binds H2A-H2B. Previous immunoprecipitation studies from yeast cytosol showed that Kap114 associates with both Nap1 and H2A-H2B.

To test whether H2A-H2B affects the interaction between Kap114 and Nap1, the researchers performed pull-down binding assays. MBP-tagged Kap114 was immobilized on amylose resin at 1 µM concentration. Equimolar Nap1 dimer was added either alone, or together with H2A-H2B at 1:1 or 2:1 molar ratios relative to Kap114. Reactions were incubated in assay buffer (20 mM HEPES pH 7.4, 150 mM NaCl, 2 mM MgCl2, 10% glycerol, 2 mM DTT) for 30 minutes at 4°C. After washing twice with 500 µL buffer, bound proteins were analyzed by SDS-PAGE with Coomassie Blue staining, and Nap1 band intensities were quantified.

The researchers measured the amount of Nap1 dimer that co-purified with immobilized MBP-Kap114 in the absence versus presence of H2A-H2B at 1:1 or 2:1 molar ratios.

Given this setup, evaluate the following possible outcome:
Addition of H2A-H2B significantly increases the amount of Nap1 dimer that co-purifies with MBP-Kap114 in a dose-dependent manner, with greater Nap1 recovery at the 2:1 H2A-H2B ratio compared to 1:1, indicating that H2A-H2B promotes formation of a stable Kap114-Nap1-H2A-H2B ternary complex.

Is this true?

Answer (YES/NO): NO